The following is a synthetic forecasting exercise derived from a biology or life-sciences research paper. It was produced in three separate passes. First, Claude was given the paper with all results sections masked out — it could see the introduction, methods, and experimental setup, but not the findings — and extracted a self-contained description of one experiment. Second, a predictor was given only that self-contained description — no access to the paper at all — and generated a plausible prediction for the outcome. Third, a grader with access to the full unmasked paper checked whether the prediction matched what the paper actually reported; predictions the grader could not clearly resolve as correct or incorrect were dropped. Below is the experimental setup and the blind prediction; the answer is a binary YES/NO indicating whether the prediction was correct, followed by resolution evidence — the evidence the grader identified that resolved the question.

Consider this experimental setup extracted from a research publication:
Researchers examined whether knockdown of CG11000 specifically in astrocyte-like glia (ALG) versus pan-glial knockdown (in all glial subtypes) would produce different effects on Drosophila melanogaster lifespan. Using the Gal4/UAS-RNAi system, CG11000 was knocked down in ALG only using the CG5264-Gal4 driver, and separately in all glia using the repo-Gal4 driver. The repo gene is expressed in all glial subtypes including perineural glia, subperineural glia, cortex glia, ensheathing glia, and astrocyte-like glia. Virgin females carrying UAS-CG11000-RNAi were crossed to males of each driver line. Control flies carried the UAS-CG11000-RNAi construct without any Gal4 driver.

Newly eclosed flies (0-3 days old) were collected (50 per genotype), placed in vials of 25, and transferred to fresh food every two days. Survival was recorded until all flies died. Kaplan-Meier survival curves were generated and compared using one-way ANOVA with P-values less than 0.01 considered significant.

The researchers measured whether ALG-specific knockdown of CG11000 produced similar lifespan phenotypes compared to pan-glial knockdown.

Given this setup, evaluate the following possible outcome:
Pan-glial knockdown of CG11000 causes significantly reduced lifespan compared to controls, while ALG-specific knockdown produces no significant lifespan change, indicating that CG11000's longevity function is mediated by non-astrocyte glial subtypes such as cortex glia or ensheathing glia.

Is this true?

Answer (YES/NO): NO